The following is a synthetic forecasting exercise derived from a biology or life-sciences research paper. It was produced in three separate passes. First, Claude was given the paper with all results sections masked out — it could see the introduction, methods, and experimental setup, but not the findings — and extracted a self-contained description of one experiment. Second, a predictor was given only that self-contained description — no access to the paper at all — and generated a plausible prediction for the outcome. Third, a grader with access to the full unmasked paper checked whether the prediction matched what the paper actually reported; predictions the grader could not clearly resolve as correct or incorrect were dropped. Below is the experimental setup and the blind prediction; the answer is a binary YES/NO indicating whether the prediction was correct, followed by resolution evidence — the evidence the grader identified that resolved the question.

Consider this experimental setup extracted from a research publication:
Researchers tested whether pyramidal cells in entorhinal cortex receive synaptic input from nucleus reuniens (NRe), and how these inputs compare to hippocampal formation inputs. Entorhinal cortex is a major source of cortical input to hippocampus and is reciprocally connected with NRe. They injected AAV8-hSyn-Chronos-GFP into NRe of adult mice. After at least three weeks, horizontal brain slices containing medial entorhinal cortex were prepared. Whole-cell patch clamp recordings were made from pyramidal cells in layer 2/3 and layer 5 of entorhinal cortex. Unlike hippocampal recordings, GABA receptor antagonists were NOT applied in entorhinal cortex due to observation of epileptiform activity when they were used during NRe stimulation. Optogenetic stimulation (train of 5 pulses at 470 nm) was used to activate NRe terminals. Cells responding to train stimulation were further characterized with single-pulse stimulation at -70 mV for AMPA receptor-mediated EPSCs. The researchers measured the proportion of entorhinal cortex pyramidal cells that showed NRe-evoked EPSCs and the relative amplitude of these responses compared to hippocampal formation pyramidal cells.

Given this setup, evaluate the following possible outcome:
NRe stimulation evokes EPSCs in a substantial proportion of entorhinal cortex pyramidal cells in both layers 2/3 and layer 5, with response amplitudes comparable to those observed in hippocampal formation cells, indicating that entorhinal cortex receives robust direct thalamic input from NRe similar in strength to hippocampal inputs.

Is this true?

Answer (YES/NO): NO